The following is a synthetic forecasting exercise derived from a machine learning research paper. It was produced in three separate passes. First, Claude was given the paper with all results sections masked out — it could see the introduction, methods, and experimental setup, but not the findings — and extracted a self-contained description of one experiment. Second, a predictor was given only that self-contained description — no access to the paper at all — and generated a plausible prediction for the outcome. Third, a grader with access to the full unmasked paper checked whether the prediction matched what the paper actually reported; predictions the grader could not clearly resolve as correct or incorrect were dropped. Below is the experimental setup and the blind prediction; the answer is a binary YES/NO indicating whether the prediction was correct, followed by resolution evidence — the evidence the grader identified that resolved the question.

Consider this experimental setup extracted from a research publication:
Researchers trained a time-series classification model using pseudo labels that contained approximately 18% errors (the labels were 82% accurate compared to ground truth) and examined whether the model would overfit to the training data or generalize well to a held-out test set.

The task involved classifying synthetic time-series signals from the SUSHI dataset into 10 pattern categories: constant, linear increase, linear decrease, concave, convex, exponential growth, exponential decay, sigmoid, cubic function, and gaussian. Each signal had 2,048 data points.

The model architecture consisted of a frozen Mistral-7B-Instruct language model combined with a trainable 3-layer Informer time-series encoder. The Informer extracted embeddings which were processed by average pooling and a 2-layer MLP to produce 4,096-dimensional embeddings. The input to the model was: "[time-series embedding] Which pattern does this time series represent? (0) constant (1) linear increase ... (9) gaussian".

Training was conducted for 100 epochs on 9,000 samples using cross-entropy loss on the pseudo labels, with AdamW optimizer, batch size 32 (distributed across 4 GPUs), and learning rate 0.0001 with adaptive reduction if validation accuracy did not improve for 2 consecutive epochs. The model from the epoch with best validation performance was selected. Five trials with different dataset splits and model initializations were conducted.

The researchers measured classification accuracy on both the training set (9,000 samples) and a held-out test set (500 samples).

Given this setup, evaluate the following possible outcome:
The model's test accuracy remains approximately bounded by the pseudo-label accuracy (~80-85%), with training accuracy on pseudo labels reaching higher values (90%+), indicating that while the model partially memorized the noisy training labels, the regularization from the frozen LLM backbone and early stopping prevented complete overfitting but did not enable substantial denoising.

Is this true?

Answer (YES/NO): NO